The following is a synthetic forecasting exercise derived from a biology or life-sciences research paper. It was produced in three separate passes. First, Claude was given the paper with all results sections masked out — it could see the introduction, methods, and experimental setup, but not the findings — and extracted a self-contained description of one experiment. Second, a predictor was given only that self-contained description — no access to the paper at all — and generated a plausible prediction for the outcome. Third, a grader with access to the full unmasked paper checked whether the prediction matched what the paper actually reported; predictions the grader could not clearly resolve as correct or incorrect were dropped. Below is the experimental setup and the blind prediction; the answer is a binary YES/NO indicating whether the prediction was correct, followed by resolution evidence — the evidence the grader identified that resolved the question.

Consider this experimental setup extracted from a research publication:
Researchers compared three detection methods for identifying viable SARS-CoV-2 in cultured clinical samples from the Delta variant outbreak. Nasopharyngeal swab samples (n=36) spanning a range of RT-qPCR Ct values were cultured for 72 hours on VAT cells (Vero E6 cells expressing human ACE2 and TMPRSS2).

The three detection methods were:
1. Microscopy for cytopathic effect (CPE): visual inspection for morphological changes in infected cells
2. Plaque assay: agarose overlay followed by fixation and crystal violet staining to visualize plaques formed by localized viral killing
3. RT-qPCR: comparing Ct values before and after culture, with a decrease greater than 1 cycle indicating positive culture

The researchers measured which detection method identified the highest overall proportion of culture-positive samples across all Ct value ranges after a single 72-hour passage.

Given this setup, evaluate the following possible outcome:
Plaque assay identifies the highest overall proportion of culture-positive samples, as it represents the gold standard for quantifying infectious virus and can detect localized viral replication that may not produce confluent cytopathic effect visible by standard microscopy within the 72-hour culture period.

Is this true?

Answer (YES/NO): NO